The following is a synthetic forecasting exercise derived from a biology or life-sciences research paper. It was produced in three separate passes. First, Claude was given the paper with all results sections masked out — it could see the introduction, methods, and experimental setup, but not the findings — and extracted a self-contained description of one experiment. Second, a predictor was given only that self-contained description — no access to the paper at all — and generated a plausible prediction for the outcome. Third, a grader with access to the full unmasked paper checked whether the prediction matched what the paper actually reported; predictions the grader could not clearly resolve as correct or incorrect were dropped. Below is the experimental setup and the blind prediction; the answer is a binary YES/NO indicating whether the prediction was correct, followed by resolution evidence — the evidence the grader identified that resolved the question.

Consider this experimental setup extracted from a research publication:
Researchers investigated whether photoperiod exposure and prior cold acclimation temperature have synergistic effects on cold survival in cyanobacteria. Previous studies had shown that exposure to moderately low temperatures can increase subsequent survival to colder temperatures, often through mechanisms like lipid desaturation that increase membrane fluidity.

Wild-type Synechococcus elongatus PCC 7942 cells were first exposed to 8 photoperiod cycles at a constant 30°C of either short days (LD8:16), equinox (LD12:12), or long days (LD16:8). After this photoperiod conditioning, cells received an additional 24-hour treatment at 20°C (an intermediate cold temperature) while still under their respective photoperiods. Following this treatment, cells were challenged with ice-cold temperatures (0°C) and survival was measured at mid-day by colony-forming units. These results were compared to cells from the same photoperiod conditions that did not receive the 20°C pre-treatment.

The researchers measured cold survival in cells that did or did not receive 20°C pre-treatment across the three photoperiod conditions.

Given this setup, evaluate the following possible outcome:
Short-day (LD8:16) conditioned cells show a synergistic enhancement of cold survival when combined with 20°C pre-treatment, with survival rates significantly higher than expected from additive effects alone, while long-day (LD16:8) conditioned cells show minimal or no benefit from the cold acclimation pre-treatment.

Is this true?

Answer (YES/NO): NO